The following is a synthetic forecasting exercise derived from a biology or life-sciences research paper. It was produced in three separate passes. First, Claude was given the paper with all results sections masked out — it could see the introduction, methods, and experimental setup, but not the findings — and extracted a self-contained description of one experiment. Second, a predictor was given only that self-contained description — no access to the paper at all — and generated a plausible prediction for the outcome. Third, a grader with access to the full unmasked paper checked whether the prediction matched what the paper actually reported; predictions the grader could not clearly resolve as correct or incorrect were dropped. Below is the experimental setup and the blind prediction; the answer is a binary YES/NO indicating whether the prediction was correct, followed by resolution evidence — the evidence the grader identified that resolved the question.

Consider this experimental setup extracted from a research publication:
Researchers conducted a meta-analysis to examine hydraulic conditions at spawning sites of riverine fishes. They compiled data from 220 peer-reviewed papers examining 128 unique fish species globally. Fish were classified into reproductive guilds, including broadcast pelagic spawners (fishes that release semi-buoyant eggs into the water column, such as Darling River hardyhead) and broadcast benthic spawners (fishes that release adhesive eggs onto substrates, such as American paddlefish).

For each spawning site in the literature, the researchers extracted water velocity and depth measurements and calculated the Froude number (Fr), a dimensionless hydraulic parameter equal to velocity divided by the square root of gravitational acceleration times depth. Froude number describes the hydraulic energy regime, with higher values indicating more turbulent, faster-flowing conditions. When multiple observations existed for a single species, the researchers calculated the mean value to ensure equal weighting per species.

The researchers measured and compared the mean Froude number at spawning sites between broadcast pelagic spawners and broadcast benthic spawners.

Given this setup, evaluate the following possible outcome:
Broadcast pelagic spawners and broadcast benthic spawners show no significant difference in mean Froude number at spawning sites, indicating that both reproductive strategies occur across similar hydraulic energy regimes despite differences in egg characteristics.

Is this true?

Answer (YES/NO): NO